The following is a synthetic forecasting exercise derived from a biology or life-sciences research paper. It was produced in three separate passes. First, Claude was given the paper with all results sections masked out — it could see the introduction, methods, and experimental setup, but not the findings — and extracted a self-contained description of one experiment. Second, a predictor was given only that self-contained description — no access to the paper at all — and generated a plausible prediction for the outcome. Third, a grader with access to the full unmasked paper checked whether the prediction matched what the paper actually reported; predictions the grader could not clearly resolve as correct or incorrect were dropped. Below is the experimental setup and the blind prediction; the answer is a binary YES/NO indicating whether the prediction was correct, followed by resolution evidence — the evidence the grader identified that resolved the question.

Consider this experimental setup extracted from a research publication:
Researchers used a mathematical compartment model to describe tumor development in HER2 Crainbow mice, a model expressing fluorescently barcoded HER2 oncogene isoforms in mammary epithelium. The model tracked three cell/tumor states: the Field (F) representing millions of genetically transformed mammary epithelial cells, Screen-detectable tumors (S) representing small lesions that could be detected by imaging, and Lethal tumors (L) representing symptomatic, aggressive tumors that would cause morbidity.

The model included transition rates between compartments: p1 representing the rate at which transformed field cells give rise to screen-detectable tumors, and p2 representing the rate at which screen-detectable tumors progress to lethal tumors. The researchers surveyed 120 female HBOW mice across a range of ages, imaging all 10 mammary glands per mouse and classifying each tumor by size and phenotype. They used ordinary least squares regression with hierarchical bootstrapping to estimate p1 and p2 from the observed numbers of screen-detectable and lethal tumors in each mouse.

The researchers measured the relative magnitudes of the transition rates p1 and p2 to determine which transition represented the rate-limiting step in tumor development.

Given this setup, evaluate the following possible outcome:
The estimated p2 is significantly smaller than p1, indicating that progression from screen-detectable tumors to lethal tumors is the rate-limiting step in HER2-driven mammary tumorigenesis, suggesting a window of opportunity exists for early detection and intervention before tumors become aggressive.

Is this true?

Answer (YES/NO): NO